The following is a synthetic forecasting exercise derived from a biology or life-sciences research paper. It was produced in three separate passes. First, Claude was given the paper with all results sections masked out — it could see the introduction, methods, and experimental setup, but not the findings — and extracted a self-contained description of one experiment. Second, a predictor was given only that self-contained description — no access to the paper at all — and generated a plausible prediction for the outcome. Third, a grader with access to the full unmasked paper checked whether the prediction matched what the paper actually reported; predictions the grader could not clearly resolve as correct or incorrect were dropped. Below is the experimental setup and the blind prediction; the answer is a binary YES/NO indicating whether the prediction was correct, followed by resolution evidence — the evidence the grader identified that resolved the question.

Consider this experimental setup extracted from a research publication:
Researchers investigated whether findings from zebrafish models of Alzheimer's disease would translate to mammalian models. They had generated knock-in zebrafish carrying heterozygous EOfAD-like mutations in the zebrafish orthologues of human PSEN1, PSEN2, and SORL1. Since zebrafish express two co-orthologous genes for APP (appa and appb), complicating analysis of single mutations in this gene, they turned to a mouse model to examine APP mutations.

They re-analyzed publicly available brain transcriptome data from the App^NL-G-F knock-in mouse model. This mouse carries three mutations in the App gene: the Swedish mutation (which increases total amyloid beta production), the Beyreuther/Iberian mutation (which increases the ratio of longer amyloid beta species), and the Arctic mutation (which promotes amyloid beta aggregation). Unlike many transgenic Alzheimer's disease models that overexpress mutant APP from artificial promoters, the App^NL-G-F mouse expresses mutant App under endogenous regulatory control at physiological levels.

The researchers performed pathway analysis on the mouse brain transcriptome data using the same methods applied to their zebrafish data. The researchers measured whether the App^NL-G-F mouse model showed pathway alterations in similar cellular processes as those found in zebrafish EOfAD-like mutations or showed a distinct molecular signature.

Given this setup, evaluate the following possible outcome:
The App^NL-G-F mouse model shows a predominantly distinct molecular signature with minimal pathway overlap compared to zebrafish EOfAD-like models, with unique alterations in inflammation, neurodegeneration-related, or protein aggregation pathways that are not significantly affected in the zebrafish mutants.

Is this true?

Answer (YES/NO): YES